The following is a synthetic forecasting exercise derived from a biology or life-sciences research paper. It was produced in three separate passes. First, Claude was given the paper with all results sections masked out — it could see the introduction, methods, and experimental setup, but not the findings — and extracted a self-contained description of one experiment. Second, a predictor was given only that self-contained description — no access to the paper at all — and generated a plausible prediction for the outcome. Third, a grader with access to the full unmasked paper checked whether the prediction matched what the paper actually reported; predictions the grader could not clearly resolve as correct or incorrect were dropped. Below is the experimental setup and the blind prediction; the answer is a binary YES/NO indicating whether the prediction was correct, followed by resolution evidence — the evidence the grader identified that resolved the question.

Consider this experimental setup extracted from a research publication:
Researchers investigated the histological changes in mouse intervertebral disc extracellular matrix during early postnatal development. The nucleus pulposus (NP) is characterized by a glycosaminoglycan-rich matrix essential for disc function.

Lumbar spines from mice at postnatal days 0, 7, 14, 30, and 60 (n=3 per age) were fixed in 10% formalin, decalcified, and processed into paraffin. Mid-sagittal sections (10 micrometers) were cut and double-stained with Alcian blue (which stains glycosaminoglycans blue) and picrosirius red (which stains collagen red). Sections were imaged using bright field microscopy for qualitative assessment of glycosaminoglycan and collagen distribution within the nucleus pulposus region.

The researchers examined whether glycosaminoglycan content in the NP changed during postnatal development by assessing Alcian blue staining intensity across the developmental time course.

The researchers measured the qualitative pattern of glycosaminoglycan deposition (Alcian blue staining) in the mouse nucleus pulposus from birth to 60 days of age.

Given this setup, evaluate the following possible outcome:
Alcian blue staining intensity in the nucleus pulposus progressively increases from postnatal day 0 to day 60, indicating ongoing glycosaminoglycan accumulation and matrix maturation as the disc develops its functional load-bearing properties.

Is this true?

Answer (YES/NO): YES